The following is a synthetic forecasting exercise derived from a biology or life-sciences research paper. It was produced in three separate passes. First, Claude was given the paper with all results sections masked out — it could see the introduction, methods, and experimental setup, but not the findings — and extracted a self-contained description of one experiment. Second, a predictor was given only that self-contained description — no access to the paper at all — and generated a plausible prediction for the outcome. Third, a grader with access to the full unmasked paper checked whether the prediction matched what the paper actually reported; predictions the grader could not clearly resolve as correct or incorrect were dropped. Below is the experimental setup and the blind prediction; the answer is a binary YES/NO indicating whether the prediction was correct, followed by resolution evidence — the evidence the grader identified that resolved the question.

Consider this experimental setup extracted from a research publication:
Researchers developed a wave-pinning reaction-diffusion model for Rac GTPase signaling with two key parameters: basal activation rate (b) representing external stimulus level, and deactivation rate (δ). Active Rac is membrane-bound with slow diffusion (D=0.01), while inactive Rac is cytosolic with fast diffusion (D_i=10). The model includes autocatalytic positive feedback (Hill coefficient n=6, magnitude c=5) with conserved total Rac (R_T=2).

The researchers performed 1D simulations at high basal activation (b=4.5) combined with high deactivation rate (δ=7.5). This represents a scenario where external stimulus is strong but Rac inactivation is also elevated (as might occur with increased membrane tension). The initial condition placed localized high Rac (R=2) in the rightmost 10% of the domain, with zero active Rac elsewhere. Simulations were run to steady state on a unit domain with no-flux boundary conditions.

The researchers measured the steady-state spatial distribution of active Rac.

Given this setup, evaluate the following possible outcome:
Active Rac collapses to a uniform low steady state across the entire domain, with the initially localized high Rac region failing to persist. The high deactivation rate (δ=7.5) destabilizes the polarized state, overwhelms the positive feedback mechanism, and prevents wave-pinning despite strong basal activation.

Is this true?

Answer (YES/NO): NO